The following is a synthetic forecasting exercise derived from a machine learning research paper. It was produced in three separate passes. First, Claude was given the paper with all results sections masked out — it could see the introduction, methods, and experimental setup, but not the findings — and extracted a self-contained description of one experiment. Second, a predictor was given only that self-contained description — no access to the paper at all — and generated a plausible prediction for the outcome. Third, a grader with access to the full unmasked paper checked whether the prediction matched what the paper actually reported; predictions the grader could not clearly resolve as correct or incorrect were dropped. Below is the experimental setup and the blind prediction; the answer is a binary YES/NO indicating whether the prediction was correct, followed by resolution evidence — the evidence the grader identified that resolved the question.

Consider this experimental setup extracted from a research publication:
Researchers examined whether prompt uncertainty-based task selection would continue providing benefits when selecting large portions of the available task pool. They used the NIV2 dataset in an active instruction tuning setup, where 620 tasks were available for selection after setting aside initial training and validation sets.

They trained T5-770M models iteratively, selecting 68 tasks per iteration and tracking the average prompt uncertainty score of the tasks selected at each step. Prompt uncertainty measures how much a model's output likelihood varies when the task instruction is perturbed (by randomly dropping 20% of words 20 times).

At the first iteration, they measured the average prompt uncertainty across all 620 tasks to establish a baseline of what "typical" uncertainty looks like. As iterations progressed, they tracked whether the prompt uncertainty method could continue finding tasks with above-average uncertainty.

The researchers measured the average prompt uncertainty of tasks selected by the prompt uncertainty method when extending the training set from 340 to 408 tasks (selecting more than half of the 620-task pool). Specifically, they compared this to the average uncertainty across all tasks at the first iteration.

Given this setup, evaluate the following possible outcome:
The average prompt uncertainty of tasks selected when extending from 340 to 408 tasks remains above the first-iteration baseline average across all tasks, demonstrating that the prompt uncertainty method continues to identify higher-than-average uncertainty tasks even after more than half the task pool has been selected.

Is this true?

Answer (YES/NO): NO